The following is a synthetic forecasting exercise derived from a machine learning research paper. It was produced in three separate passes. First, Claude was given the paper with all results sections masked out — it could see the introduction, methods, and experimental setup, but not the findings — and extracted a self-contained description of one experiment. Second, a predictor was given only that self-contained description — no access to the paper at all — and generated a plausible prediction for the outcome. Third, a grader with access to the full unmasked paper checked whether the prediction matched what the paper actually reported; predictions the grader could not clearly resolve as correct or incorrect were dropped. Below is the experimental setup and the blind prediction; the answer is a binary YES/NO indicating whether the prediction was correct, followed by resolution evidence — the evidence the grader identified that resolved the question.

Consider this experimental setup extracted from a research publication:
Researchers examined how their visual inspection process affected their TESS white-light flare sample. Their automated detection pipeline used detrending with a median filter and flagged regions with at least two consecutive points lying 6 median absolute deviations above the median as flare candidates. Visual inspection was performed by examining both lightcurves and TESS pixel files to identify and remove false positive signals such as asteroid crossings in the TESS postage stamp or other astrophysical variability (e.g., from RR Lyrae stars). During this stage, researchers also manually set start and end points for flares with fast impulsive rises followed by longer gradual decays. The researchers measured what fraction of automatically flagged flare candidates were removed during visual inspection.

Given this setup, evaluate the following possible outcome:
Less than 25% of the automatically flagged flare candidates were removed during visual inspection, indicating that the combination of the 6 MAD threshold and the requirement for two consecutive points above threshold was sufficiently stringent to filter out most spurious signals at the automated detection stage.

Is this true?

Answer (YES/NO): NO